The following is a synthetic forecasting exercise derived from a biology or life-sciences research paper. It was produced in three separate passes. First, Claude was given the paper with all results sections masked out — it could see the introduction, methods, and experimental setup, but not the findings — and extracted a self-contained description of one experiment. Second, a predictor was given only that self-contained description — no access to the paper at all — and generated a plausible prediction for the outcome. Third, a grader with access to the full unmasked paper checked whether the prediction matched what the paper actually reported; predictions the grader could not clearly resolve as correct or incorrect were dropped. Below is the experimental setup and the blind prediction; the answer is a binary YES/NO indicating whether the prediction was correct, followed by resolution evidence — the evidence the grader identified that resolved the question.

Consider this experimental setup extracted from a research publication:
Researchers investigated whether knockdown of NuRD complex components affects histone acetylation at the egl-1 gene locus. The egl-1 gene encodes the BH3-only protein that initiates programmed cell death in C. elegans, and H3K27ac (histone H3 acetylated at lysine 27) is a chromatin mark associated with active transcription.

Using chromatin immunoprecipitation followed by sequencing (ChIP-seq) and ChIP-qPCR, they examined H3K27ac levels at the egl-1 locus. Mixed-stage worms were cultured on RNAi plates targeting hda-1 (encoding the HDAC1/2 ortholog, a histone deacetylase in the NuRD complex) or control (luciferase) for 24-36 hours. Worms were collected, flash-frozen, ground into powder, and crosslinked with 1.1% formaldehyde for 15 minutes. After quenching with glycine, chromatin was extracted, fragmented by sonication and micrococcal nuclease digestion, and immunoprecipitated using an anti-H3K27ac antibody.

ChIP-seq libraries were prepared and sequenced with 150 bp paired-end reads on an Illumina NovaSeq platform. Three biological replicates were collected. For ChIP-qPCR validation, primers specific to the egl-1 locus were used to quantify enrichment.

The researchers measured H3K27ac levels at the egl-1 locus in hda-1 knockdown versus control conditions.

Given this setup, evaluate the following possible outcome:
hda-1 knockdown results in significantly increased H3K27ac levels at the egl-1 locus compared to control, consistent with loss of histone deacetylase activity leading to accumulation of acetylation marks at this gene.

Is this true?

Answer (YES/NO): YES